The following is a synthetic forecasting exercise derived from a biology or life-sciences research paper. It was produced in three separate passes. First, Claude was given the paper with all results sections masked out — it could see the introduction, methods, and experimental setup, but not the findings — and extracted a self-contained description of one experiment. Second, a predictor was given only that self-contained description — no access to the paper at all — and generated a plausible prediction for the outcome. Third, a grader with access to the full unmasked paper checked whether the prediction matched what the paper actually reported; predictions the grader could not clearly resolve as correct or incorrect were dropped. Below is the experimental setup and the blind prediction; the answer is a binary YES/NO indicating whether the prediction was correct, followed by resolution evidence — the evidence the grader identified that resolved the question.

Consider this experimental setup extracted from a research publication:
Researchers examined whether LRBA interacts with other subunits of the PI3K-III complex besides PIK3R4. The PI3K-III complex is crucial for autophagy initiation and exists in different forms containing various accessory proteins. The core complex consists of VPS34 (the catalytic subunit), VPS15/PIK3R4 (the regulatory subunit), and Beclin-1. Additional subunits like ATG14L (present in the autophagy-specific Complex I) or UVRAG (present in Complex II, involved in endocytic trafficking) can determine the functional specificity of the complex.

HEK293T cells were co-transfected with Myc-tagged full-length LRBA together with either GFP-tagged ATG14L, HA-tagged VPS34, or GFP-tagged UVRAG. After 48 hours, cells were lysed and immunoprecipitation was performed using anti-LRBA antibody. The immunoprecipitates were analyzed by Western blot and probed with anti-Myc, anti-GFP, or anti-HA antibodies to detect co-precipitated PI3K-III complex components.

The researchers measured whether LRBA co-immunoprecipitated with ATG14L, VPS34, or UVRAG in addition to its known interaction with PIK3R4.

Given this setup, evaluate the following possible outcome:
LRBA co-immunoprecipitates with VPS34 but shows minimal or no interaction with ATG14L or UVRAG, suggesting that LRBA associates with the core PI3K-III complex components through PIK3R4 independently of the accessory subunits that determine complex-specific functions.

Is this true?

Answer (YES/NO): NO